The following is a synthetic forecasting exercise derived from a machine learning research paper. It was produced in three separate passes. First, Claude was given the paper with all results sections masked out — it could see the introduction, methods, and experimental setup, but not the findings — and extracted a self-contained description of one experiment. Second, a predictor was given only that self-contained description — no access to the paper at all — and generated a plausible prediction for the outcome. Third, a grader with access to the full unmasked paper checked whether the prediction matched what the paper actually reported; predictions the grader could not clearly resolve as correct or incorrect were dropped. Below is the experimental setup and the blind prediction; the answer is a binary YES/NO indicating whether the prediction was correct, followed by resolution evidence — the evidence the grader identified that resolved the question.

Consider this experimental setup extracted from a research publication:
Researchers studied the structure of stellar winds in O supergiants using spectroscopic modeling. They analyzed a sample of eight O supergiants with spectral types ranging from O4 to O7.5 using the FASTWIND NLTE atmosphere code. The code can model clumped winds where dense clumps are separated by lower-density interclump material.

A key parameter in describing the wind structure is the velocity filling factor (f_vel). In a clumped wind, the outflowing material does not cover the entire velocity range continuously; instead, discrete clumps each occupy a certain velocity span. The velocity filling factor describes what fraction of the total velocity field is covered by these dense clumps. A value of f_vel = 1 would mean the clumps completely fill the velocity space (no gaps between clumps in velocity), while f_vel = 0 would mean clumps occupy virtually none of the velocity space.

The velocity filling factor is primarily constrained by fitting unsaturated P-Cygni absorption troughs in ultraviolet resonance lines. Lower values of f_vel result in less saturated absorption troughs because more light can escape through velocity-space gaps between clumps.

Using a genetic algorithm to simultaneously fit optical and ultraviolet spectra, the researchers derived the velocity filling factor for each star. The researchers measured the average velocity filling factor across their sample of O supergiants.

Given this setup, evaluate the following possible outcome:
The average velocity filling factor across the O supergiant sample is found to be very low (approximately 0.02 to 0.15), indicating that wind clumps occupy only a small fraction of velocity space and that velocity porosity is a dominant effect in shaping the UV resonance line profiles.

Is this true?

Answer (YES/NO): NO